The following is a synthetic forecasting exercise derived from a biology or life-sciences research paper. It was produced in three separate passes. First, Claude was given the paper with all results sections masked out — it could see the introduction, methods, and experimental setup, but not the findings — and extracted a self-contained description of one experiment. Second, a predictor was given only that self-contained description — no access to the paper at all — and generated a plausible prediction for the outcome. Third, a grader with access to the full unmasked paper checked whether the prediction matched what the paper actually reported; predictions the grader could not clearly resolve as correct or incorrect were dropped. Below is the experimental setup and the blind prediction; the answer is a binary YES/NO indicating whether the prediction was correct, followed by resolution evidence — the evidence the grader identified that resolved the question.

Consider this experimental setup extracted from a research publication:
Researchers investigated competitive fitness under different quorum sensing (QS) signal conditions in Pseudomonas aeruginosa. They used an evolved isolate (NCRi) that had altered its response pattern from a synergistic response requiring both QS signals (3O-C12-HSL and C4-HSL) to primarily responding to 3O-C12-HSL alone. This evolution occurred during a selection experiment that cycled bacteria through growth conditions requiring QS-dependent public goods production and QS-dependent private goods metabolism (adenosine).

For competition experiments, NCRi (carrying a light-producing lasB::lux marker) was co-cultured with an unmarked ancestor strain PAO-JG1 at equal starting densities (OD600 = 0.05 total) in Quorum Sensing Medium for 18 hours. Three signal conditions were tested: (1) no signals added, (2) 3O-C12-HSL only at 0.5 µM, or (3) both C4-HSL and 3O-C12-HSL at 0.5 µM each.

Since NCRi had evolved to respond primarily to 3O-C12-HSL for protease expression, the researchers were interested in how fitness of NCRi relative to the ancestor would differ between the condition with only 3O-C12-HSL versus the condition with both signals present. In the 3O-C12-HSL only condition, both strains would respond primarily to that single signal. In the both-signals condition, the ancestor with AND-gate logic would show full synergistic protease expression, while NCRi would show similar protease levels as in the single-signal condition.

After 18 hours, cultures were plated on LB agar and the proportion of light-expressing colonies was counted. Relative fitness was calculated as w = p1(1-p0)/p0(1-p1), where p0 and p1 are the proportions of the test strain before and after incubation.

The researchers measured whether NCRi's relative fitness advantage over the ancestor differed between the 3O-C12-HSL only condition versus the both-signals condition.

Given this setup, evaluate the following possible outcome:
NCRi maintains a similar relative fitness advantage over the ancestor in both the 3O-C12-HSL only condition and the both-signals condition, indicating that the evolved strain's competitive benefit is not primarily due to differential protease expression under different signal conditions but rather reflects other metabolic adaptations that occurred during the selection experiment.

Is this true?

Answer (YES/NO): NO